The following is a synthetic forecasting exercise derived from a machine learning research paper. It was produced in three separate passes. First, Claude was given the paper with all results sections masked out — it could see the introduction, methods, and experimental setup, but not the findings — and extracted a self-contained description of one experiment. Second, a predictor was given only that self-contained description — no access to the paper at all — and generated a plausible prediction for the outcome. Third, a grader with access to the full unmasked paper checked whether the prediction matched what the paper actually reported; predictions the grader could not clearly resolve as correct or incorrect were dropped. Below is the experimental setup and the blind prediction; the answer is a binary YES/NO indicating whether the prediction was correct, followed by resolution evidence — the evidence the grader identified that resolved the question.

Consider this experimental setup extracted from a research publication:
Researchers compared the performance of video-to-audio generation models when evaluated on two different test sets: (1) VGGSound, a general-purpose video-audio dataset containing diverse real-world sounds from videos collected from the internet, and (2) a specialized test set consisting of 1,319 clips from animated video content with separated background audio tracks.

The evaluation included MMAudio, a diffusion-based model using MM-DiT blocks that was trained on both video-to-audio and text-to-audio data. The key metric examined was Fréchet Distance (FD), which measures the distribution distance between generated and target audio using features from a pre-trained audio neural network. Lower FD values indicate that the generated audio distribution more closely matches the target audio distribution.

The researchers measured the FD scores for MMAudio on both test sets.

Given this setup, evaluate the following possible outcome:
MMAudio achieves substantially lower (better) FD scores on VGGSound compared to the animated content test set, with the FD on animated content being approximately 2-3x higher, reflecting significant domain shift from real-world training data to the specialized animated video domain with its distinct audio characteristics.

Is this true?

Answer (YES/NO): NO